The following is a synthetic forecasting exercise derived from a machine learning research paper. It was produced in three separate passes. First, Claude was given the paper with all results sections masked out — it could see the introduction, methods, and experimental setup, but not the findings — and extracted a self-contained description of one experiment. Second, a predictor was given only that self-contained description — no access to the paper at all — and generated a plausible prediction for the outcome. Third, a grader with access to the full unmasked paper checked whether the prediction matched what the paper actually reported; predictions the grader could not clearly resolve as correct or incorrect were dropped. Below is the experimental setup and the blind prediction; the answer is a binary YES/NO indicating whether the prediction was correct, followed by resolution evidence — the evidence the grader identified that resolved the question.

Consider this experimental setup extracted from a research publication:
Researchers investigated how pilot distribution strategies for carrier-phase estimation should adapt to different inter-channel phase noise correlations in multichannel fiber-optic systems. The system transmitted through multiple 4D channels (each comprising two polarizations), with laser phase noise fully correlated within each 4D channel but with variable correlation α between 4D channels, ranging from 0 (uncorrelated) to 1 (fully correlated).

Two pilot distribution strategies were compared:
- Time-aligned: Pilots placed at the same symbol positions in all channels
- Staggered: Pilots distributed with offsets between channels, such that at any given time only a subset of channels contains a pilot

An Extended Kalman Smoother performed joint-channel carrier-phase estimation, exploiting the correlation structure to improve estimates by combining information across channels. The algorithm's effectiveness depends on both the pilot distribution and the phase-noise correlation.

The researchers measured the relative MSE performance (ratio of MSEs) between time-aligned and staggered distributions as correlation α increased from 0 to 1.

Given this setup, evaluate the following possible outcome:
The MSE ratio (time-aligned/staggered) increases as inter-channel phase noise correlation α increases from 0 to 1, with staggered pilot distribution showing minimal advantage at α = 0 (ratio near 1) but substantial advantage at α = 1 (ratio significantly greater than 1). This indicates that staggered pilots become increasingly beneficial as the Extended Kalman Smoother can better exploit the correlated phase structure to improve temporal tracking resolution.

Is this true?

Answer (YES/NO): NO